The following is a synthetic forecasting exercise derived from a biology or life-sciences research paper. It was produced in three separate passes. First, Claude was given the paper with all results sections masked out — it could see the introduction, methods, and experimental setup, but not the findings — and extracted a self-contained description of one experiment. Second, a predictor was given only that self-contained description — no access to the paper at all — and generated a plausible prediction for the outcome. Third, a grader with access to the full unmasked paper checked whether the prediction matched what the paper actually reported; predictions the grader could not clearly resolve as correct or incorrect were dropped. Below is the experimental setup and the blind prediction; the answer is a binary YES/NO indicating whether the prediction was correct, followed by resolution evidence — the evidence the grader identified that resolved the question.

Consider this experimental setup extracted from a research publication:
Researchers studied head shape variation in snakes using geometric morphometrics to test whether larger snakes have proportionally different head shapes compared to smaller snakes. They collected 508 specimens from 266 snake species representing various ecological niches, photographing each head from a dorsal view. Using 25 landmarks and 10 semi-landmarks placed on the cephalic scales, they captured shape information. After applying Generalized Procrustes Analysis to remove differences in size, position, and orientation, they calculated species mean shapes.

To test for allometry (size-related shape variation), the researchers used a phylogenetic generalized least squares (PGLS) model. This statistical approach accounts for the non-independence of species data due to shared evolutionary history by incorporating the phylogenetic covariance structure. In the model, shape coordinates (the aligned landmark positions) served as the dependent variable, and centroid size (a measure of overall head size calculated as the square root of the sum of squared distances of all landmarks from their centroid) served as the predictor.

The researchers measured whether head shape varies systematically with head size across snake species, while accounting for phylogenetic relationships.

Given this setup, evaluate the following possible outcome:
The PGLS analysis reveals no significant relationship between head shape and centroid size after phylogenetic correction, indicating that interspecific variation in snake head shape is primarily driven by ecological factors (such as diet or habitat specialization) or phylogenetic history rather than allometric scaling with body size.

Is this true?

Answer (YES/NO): NO